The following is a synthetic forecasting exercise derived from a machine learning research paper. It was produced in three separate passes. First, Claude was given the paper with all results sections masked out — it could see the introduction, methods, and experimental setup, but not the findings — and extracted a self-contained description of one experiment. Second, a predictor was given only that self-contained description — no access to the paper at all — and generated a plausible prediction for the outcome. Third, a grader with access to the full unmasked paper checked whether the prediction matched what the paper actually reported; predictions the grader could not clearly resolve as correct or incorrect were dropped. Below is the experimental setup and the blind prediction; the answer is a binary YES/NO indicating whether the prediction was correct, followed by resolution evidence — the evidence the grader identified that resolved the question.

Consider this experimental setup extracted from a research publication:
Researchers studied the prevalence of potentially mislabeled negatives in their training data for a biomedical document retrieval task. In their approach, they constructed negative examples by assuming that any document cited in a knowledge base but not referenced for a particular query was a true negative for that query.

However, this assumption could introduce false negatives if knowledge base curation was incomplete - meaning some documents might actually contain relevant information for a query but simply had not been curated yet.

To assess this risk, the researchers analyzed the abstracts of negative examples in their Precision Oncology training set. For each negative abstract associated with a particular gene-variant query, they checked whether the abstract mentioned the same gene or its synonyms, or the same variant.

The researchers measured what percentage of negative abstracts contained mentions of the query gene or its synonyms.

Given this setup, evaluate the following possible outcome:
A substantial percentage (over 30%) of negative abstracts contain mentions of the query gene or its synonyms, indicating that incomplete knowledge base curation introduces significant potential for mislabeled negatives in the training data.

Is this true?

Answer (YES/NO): NO